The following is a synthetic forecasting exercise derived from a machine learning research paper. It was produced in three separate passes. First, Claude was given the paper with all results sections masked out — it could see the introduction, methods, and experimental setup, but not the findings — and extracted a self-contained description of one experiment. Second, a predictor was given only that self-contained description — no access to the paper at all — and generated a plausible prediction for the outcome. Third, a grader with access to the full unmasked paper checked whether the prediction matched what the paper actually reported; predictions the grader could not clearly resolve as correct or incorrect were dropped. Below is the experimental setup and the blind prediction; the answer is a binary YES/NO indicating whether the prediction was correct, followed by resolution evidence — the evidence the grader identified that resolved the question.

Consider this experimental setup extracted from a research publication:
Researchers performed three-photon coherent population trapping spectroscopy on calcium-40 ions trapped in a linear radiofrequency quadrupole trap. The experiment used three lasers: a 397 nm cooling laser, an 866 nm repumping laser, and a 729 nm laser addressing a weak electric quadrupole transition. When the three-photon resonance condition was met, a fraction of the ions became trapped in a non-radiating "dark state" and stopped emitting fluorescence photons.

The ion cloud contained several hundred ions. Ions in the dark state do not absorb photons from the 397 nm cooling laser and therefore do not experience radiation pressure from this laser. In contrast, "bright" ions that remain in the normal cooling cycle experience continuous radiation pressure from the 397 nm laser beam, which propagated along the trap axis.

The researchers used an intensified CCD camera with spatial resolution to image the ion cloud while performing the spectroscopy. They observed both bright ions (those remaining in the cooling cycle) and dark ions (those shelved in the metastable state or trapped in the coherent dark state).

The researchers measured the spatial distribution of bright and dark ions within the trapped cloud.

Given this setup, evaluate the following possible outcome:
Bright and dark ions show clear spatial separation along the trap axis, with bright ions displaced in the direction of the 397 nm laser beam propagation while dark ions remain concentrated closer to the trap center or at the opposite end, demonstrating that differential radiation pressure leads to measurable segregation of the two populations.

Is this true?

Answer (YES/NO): YES